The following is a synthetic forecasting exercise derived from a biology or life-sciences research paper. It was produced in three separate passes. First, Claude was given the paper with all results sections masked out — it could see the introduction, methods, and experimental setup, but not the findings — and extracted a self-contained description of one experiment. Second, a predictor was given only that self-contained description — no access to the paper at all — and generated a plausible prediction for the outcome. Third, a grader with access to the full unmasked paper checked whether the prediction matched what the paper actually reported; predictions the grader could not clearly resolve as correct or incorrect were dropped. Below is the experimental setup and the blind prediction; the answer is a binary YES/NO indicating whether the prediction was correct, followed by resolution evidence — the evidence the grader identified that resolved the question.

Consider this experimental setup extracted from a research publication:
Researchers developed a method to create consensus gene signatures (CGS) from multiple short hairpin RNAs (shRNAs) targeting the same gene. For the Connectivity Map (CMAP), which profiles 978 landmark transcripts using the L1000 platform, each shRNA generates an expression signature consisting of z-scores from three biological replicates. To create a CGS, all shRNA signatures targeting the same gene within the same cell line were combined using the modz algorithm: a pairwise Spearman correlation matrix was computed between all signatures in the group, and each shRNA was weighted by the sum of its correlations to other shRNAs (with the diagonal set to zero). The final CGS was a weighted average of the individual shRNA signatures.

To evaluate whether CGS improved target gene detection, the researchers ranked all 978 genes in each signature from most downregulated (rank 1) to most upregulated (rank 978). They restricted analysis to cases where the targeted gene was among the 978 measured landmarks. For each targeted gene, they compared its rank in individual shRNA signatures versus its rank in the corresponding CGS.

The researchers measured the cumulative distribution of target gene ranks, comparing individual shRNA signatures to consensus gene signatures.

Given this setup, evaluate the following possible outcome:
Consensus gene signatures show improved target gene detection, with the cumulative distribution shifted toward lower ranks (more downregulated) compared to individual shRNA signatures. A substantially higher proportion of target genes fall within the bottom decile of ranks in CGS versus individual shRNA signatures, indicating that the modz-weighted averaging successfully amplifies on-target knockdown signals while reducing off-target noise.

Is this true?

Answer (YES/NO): YES